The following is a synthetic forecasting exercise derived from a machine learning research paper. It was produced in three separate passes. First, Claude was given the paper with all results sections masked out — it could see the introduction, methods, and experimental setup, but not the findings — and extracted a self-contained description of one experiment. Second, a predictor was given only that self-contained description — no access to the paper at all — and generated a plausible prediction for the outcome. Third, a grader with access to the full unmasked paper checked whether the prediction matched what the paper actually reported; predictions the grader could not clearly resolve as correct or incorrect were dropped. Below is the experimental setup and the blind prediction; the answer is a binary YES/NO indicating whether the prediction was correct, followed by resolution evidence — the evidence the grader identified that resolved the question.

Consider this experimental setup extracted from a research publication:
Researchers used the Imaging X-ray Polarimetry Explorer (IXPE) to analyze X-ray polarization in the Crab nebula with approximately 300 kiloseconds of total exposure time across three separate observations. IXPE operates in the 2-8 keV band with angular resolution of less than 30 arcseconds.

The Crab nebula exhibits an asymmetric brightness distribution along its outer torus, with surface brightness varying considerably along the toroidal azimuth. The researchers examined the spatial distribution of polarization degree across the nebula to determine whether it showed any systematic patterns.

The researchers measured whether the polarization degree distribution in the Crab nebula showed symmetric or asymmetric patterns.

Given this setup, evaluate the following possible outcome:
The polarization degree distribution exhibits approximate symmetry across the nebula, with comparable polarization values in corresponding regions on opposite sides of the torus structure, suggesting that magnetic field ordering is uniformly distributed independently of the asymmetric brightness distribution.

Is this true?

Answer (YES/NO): NO